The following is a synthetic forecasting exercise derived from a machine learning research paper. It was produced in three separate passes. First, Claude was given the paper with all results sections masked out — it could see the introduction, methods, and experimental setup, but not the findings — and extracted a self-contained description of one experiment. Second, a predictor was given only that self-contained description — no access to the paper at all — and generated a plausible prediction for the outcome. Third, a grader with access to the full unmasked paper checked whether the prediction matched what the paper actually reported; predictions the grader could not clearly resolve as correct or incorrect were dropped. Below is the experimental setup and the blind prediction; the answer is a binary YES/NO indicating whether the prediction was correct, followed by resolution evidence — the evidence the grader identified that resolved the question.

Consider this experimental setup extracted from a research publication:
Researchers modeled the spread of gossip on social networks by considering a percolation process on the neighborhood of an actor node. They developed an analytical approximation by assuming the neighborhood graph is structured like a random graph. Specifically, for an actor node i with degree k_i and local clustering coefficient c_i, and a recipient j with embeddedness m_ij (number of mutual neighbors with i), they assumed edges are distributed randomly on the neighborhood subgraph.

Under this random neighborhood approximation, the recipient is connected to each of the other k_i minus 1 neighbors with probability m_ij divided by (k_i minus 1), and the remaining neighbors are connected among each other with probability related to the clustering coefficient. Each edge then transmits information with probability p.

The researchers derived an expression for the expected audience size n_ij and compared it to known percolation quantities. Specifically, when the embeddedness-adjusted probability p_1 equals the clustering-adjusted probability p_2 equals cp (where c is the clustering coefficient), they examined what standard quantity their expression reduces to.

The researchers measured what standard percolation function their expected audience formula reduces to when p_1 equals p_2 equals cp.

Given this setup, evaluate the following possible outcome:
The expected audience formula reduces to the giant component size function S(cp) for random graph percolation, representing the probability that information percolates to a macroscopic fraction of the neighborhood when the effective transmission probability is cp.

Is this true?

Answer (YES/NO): NO